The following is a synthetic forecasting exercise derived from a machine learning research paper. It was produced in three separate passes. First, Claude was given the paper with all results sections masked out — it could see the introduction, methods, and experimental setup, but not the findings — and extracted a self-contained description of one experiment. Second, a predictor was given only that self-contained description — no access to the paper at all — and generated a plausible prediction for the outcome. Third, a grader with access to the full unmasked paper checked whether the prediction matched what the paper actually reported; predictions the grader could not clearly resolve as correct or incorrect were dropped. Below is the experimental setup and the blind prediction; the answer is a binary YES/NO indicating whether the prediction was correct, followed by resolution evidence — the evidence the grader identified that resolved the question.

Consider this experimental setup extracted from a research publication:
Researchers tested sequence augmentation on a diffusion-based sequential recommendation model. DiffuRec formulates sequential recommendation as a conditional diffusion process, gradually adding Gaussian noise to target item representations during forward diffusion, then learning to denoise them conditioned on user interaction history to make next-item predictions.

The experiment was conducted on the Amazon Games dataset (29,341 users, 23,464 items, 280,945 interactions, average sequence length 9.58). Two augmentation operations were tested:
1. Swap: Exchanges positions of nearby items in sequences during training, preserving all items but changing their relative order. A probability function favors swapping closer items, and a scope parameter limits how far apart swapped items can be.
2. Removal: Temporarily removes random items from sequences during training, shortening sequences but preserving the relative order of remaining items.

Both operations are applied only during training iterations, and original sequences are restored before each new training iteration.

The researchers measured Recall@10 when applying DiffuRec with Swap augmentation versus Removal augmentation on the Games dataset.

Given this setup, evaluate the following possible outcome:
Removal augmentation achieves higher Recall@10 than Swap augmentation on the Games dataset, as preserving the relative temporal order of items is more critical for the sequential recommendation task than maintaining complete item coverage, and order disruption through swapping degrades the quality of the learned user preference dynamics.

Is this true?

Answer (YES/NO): NO